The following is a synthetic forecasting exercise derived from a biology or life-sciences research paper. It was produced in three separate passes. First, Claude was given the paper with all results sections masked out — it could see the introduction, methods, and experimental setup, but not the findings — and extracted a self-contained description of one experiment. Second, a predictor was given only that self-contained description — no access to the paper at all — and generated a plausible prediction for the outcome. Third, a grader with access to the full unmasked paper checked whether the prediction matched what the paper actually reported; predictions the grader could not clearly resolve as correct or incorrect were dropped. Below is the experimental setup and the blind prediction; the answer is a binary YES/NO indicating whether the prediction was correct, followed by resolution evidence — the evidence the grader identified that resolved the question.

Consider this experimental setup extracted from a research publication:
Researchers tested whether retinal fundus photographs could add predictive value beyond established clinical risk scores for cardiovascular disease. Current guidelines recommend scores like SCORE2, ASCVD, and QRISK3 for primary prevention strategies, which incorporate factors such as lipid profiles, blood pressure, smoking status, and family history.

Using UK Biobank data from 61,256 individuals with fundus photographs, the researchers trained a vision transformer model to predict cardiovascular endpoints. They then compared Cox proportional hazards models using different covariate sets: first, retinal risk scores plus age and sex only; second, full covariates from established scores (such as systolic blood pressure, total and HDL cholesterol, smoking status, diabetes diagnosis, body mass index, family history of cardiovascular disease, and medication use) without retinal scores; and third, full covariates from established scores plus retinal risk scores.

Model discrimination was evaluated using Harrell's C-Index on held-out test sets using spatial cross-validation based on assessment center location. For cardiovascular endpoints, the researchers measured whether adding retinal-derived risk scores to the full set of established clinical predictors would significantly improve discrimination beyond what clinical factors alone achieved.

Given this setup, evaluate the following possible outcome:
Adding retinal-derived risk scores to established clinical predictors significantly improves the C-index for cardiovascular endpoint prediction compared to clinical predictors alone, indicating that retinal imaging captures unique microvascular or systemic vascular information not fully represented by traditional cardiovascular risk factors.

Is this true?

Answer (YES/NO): NO